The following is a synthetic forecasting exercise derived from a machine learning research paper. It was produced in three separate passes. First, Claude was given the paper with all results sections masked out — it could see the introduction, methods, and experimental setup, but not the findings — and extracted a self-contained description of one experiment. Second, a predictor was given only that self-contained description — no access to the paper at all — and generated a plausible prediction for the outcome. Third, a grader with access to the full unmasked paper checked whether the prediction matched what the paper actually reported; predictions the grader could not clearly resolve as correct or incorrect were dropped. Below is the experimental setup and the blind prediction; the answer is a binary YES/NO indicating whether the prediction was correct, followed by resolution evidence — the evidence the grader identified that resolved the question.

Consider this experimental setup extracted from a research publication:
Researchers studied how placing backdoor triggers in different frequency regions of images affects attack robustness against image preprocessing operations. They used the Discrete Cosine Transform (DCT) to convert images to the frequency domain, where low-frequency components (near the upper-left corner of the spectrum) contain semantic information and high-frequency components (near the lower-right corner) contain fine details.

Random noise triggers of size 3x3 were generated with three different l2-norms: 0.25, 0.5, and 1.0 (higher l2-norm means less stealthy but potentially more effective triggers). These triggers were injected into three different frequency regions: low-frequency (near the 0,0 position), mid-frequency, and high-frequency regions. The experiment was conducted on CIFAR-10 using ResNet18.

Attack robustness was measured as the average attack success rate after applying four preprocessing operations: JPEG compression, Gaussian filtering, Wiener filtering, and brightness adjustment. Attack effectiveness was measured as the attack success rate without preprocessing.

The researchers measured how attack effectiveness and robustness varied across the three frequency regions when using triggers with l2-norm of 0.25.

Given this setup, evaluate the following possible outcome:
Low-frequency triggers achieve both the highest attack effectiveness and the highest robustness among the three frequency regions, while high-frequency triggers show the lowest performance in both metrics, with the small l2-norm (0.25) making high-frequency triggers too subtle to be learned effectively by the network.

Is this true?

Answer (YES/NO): NO